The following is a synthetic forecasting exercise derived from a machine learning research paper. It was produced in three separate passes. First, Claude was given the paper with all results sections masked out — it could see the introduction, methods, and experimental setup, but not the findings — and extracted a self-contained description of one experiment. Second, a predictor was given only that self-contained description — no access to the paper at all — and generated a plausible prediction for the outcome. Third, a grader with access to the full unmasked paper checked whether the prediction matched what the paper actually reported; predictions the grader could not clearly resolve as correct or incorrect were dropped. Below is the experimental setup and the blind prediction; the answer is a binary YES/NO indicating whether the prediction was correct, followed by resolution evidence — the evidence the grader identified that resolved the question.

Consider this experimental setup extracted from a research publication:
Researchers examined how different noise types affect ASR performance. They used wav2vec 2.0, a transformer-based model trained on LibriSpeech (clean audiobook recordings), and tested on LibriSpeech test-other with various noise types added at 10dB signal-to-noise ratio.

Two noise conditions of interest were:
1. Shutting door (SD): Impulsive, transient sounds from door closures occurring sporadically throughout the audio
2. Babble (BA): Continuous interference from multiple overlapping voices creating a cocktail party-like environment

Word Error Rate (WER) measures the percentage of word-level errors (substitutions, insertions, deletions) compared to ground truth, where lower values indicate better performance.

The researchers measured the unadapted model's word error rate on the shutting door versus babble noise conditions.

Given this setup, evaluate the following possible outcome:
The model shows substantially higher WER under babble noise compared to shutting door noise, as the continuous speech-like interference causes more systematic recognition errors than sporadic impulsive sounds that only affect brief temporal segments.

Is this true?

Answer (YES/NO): YES